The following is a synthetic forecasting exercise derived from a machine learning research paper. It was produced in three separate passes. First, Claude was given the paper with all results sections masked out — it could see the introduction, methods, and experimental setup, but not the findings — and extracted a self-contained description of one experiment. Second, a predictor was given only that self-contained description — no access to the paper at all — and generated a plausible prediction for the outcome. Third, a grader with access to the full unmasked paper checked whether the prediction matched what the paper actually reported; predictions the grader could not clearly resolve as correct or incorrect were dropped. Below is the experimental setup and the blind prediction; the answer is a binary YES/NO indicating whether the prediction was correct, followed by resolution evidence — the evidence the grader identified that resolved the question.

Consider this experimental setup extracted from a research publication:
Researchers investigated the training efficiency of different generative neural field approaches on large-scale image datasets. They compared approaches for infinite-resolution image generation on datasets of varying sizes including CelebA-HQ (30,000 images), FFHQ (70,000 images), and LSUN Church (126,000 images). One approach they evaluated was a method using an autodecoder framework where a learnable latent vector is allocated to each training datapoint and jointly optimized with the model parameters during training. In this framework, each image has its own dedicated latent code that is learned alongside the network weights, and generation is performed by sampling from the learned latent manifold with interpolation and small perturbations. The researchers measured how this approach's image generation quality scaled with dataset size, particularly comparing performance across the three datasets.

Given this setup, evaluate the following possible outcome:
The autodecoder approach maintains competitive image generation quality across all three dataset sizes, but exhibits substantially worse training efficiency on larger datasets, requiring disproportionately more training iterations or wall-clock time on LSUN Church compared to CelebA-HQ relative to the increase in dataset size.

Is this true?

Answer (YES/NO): NO